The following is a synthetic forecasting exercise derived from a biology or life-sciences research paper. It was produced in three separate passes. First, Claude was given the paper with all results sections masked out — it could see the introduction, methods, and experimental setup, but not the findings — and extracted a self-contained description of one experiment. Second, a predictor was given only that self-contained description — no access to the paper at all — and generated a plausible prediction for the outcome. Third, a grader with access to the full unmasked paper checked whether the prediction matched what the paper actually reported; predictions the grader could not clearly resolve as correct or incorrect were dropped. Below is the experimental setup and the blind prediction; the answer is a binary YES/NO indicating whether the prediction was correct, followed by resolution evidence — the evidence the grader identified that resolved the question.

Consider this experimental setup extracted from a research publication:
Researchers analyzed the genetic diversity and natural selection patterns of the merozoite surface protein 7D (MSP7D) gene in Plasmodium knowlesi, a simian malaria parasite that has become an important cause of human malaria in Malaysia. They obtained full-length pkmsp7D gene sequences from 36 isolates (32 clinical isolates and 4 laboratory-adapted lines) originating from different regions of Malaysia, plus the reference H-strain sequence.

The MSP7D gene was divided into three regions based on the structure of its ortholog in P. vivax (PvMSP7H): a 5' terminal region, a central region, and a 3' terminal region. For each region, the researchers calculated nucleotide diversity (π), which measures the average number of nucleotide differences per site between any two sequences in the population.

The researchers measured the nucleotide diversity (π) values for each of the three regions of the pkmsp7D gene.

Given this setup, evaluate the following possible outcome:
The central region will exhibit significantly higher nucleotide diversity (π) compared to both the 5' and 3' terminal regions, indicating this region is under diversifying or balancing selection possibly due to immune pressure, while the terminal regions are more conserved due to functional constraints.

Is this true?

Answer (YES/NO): YES